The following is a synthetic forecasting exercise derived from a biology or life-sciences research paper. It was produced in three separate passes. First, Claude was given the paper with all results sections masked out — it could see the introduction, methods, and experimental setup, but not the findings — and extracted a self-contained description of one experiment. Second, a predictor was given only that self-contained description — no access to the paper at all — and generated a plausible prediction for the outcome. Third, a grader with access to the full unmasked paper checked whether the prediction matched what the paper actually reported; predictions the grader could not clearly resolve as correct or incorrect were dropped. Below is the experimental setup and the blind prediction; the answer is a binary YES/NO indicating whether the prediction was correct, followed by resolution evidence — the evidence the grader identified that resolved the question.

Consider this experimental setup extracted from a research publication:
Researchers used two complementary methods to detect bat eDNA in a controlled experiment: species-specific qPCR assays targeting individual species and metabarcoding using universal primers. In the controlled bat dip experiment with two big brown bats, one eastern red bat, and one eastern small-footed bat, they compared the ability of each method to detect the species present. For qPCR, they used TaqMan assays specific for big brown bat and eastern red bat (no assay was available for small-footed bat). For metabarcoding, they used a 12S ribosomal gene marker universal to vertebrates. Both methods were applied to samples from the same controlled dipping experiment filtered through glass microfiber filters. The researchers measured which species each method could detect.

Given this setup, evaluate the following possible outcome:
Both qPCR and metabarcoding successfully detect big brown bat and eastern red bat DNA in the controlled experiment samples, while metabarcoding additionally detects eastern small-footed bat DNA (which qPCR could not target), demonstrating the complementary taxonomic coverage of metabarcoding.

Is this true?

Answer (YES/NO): YES